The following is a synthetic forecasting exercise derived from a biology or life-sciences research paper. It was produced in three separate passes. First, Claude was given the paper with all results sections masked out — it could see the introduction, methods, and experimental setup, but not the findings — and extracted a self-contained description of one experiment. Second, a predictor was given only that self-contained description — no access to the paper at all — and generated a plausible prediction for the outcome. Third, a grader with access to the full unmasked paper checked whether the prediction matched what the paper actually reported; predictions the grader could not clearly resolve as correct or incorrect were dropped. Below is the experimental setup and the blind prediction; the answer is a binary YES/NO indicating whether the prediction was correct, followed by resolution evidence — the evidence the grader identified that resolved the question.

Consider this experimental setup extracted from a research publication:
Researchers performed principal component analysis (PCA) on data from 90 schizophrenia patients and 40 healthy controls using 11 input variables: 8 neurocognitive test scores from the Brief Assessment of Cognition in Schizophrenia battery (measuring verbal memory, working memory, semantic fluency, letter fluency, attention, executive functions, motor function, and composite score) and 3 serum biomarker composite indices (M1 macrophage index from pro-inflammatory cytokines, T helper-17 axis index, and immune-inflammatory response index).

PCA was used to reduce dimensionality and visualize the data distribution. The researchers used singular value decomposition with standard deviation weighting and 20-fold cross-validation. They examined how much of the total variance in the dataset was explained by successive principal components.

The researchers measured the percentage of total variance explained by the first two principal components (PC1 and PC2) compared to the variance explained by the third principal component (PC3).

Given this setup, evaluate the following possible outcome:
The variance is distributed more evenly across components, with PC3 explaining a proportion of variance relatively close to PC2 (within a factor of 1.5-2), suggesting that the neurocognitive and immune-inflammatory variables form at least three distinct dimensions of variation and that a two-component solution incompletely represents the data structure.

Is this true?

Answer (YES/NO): NO